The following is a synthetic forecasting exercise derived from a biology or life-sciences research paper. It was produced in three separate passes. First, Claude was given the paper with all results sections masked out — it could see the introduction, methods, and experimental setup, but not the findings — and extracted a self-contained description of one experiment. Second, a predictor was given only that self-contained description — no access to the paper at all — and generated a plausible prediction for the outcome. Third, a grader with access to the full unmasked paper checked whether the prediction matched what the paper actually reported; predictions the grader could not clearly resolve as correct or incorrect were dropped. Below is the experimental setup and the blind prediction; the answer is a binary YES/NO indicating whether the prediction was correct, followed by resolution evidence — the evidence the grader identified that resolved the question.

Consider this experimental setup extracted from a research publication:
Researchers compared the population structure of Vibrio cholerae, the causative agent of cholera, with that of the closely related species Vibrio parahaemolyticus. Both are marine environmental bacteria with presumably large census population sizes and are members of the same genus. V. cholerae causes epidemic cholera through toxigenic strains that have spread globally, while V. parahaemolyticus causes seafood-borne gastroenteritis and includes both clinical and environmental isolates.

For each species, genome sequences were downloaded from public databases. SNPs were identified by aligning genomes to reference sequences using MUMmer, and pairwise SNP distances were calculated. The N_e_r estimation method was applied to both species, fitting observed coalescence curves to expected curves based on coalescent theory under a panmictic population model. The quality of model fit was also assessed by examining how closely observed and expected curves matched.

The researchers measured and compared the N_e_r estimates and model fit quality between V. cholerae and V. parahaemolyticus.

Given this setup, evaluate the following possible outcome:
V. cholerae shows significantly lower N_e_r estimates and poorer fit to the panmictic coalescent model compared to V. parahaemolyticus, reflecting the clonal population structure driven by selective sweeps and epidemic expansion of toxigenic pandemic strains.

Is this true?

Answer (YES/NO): NO